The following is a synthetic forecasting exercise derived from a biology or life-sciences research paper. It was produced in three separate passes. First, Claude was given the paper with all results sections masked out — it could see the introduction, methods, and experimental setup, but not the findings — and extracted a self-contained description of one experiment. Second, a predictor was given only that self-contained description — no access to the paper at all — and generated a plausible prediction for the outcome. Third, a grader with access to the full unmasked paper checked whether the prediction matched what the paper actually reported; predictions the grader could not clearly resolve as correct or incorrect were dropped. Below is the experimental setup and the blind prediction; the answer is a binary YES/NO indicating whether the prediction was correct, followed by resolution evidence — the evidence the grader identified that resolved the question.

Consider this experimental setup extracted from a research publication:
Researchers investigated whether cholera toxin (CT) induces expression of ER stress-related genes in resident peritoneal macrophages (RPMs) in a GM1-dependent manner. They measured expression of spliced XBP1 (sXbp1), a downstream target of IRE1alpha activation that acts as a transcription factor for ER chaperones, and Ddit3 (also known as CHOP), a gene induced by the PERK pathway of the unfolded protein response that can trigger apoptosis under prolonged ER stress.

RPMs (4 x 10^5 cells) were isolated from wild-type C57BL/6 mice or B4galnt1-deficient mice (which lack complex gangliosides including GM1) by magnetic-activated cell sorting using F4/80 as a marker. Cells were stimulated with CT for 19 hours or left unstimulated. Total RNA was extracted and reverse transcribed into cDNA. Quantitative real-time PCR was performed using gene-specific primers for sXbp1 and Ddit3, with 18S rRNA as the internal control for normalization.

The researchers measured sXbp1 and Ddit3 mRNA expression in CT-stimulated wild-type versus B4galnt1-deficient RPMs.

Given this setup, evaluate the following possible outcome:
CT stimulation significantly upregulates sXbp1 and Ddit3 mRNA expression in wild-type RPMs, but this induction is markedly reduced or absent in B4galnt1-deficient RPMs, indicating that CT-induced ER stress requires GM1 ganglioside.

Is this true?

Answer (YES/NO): YES